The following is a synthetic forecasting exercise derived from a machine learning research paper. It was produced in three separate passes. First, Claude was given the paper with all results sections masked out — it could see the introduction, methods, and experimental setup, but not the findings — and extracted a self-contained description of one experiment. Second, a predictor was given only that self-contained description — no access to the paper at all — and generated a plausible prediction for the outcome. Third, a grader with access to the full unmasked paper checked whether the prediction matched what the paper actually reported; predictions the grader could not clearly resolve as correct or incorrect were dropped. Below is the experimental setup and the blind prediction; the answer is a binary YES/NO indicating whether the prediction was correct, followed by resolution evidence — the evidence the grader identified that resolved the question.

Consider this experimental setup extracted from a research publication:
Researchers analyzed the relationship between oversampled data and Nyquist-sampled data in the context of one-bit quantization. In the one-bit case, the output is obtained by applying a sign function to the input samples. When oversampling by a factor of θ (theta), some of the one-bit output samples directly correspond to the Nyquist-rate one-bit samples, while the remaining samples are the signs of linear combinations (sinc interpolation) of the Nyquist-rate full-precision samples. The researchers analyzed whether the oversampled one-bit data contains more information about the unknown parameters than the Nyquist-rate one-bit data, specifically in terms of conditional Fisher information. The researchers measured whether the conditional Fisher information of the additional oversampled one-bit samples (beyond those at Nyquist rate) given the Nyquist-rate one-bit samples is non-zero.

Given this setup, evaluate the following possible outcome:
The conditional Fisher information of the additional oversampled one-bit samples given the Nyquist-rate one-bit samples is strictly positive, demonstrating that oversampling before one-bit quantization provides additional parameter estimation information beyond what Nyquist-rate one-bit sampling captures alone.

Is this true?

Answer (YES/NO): NO